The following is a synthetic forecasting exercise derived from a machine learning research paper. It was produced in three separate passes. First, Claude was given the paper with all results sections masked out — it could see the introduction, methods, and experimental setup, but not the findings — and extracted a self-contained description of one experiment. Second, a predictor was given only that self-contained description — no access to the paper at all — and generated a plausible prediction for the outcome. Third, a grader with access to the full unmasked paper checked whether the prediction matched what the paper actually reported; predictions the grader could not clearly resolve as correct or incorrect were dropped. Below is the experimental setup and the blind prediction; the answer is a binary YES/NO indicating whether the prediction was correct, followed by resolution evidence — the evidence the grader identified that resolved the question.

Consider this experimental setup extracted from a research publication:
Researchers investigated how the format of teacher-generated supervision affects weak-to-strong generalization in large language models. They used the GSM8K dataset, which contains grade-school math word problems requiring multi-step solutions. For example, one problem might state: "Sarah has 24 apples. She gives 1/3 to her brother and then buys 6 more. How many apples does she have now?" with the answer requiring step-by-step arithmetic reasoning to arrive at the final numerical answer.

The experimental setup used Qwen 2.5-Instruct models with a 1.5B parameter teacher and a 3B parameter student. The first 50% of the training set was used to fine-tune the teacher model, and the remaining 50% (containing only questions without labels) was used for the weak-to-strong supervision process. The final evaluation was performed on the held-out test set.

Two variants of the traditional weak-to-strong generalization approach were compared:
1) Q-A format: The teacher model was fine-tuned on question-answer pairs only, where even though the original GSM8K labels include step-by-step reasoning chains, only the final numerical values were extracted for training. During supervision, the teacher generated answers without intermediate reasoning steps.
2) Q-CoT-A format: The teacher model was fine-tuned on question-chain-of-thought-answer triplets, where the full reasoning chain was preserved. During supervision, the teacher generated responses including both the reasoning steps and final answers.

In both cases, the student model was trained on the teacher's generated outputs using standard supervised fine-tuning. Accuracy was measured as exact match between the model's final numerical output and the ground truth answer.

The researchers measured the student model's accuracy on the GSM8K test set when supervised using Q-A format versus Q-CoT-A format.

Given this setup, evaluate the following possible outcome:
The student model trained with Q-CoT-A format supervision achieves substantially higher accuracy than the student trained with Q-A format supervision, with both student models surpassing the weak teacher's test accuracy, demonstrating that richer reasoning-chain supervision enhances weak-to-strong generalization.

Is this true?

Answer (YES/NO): YES